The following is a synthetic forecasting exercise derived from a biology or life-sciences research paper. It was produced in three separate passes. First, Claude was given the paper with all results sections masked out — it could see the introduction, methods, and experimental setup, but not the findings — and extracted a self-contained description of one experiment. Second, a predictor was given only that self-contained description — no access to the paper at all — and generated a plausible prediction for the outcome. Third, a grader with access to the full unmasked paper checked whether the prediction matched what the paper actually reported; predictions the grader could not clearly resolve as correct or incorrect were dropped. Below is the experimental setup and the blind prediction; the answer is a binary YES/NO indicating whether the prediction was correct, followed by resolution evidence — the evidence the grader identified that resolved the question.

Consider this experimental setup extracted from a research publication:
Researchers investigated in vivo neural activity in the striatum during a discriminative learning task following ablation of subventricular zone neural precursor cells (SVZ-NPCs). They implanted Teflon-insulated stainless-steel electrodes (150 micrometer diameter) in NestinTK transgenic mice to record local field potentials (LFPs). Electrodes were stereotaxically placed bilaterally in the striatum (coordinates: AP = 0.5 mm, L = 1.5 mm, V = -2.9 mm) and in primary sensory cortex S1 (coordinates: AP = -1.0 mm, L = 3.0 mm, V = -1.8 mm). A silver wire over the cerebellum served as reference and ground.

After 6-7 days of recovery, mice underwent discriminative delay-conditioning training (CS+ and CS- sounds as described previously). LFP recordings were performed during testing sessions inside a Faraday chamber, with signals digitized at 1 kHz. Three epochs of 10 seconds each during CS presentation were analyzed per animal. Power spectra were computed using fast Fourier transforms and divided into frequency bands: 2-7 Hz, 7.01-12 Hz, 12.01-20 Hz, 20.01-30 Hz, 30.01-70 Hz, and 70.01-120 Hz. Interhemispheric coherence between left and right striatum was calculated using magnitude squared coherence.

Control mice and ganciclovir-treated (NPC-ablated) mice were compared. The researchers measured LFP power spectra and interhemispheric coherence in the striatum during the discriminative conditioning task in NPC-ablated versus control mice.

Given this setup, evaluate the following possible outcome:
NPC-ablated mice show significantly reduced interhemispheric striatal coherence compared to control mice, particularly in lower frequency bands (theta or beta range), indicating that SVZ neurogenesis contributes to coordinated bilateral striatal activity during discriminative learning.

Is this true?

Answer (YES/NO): NO